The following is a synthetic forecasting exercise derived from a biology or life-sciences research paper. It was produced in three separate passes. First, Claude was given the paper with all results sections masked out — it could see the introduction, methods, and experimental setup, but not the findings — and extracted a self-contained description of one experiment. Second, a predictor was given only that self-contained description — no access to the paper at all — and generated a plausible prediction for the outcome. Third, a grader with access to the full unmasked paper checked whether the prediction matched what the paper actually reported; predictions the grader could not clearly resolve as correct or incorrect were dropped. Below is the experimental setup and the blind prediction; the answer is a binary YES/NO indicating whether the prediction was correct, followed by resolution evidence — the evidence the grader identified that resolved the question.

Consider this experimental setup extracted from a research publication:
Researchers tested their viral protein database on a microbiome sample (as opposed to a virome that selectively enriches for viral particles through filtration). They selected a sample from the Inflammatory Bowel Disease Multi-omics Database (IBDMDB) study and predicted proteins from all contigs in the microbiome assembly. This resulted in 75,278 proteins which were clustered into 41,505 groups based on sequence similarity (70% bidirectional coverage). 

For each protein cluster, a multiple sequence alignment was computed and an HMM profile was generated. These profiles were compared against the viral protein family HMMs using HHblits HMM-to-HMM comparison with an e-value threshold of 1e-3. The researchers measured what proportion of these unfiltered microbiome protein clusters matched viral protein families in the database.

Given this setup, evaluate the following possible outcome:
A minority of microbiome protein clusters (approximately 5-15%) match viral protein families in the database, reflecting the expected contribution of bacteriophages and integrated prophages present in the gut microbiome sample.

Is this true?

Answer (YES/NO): NO